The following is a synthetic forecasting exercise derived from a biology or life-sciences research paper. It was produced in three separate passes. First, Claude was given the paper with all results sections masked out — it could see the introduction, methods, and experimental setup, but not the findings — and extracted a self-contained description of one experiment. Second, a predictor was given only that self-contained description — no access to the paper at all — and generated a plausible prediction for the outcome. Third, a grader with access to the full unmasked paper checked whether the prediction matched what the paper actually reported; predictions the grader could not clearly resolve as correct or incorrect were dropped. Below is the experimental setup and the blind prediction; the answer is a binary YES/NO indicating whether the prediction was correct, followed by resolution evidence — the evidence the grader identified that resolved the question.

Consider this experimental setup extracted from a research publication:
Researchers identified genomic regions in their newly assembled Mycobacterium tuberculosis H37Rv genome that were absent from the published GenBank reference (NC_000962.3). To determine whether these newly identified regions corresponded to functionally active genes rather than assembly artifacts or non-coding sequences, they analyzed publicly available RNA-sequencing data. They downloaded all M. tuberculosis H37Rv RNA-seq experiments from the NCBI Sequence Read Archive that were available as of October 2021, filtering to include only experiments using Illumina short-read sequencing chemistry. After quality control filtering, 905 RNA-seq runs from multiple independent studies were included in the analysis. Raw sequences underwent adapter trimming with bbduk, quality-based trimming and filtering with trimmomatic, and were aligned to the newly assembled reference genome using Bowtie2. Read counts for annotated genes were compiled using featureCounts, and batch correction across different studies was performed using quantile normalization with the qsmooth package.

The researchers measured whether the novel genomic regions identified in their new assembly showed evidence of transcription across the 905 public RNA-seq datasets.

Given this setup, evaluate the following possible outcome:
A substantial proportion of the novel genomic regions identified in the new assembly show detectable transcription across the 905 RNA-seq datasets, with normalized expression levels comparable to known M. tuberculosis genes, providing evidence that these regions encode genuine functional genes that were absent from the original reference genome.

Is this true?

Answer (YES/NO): YES